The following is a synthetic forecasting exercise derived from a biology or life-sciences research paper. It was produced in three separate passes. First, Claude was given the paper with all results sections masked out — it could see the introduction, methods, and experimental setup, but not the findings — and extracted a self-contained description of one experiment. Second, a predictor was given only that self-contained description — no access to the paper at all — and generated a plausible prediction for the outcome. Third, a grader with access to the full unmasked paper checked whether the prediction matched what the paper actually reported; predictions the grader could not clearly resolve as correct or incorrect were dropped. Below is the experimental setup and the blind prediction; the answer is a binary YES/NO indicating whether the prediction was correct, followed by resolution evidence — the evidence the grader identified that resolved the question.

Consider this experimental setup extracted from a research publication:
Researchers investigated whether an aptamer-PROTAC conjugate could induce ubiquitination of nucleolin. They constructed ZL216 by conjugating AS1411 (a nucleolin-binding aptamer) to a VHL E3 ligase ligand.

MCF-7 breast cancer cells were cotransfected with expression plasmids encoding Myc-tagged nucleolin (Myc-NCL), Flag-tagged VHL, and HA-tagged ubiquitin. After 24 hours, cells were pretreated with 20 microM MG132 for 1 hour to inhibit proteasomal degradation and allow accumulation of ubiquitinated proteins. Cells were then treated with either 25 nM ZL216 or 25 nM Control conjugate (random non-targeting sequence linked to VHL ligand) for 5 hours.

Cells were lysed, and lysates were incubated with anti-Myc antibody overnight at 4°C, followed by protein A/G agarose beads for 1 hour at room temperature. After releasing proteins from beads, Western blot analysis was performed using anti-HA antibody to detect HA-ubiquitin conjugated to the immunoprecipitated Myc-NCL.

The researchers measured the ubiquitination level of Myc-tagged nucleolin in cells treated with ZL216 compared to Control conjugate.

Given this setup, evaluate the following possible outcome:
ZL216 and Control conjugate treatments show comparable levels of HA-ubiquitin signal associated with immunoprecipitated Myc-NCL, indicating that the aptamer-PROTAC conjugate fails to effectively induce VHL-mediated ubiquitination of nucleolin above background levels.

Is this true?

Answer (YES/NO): NO